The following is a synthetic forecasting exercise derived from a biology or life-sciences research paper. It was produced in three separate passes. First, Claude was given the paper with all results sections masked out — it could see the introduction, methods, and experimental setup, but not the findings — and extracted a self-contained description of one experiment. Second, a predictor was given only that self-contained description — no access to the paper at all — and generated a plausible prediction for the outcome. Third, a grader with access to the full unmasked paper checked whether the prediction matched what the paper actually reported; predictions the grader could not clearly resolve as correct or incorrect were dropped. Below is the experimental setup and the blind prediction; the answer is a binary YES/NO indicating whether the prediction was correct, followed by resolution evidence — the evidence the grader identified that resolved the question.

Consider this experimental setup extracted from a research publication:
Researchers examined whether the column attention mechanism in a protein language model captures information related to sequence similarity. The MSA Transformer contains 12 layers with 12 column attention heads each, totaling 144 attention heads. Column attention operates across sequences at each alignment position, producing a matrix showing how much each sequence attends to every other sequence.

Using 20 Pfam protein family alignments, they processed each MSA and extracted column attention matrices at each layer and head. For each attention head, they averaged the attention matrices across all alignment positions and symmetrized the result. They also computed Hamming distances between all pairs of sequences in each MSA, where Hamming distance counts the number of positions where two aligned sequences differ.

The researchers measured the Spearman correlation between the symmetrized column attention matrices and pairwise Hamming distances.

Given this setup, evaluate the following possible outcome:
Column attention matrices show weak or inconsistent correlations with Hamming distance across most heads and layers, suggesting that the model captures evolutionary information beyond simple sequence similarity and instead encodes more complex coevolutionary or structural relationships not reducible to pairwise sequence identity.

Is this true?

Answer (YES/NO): NO